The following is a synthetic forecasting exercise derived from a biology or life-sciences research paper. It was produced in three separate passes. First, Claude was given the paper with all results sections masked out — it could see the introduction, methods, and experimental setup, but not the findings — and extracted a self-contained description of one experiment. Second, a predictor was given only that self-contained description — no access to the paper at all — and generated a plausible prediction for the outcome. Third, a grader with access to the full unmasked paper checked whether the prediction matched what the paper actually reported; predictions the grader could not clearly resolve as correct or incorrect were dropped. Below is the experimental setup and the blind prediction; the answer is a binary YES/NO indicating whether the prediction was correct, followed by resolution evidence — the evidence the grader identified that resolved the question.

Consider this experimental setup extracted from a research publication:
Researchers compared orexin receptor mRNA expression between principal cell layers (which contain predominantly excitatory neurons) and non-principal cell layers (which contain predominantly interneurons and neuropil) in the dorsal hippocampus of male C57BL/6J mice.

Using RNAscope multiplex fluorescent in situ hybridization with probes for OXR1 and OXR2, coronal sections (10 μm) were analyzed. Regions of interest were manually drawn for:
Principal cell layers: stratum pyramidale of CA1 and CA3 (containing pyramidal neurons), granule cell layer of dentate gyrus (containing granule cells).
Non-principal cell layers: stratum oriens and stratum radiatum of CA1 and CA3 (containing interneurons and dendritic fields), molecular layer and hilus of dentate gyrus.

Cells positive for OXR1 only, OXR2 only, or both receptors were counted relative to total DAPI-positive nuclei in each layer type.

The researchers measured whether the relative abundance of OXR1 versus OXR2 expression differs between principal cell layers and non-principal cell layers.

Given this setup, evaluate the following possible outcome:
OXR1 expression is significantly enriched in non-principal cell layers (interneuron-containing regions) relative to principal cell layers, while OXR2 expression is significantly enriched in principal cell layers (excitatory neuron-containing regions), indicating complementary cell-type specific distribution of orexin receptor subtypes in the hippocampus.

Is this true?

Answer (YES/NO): NO